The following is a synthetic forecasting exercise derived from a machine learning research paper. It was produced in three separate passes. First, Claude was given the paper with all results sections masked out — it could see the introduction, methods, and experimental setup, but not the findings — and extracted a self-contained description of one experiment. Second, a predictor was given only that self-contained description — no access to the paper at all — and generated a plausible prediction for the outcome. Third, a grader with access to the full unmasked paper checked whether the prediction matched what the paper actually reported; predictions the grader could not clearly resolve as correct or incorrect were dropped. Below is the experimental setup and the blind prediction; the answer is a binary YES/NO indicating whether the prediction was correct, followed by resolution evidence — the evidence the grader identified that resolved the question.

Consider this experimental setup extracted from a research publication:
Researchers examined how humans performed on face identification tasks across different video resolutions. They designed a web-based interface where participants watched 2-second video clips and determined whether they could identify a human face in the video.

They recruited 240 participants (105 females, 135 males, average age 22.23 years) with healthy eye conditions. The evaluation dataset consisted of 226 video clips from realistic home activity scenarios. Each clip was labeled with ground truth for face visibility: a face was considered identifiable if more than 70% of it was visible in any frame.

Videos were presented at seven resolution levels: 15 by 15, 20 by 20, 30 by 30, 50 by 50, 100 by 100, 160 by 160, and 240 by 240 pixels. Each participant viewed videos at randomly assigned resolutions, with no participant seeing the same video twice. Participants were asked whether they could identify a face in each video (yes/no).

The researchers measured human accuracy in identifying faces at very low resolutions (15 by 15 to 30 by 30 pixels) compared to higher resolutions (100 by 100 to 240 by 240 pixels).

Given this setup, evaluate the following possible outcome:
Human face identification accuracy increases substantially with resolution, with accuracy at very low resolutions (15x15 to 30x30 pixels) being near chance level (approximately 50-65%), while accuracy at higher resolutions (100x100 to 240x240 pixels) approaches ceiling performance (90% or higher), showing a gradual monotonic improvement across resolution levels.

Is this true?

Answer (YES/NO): NO